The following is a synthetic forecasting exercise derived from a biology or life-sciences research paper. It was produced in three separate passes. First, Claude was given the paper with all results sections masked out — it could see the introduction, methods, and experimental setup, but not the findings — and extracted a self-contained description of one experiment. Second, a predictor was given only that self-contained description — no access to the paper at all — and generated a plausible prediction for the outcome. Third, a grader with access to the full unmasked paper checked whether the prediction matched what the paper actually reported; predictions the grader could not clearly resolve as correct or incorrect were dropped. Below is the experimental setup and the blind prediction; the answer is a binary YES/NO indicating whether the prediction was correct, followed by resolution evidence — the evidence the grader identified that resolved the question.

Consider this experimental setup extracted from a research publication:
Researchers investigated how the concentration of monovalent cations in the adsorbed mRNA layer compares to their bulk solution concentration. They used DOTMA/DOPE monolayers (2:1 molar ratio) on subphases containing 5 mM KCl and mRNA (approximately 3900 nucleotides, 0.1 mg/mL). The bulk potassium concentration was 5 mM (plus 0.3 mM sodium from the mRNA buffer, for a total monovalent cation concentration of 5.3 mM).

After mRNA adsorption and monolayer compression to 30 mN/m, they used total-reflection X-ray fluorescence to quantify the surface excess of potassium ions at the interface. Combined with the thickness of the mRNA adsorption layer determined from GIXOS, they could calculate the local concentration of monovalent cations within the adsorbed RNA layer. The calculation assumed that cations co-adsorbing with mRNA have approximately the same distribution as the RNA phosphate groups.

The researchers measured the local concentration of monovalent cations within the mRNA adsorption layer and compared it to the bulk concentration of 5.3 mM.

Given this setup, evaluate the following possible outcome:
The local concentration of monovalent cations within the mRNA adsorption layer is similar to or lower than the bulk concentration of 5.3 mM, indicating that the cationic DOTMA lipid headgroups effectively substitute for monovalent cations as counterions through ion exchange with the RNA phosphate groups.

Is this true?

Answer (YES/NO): NO